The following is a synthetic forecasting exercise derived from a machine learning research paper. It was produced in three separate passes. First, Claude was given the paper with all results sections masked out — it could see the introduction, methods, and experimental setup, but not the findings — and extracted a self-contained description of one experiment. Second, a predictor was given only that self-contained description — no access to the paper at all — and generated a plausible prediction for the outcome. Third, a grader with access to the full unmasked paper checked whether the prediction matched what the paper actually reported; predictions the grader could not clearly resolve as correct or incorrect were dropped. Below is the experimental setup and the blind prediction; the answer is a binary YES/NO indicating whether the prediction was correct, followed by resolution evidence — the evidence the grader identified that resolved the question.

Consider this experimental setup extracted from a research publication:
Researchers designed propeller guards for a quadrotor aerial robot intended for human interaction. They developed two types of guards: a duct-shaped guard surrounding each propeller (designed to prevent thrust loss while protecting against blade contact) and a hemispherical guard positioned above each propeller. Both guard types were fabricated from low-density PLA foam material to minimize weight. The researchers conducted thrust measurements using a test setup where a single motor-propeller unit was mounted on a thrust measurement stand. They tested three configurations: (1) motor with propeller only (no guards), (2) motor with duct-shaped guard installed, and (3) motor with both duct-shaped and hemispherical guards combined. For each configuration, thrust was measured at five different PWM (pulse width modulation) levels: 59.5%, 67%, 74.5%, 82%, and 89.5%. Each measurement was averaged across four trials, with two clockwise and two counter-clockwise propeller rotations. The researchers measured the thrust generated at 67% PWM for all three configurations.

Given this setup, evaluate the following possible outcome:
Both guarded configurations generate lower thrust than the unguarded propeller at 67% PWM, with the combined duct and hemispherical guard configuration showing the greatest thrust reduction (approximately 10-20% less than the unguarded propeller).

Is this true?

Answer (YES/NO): NO